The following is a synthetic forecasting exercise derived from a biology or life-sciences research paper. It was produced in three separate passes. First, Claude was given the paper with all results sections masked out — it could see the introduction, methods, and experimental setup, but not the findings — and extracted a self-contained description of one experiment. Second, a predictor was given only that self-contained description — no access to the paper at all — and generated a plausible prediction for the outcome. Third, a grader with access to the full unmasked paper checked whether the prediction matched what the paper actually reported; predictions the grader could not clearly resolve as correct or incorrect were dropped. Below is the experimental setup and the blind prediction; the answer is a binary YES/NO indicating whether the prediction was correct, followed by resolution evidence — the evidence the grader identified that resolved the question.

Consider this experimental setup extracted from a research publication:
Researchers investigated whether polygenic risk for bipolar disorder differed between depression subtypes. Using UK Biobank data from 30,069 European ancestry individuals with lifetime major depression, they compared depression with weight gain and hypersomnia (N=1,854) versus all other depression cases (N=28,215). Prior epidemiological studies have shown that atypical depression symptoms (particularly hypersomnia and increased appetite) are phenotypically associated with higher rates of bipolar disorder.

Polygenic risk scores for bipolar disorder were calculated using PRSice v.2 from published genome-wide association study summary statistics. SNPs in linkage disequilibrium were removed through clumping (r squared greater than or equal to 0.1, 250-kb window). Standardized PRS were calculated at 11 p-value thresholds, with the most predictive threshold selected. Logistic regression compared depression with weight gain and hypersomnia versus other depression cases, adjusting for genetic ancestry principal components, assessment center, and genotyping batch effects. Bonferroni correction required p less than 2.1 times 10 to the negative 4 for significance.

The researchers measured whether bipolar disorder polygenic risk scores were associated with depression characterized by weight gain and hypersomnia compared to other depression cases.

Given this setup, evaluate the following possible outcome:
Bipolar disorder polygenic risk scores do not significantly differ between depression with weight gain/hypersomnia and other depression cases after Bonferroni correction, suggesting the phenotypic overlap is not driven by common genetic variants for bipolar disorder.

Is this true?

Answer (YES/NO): YES